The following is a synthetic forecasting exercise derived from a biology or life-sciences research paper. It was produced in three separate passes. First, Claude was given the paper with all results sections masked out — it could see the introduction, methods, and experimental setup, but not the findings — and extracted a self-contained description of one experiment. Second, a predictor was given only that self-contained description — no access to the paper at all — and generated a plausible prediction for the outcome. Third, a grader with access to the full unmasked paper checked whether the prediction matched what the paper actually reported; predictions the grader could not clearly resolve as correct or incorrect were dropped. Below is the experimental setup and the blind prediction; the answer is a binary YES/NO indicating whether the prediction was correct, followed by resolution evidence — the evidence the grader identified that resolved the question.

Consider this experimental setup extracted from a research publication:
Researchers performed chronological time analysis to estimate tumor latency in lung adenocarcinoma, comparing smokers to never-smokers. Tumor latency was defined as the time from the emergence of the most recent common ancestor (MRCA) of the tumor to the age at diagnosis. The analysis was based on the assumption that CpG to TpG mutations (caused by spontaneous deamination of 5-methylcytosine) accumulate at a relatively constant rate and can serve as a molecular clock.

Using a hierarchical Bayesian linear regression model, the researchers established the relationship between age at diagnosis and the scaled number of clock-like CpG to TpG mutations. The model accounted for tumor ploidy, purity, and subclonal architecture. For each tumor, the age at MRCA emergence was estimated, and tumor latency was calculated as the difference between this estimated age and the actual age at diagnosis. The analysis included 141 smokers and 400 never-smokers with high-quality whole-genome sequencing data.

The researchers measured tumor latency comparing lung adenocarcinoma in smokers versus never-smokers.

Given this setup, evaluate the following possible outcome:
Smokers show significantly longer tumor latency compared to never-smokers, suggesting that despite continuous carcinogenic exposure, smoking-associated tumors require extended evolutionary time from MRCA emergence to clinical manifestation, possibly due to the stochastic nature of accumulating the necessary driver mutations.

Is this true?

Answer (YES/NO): NO